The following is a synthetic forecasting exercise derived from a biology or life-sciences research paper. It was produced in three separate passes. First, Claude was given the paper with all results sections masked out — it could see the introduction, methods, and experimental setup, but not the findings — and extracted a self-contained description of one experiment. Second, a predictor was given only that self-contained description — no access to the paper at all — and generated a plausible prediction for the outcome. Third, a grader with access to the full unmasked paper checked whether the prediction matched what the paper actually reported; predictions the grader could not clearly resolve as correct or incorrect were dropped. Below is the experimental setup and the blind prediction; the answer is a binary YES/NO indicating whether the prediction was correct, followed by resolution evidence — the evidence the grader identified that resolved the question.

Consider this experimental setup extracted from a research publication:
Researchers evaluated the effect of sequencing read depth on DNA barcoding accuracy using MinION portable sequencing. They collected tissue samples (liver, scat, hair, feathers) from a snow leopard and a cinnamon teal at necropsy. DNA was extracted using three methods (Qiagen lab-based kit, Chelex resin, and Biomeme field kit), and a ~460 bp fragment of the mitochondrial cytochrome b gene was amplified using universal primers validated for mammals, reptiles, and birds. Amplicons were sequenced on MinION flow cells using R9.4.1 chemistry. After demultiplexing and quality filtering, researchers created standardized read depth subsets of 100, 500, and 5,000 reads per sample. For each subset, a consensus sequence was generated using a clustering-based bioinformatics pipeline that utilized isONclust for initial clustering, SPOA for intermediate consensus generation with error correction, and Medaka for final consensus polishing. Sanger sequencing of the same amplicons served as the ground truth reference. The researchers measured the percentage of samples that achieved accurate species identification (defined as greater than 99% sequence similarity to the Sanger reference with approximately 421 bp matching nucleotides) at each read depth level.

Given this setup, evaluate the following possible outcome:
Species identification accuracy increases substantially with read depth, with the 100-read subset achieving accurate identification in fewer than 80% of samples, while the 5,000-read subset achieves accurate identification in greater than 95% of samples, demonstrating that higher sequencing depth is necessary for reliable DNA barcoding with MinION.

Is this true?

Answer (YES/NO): NO